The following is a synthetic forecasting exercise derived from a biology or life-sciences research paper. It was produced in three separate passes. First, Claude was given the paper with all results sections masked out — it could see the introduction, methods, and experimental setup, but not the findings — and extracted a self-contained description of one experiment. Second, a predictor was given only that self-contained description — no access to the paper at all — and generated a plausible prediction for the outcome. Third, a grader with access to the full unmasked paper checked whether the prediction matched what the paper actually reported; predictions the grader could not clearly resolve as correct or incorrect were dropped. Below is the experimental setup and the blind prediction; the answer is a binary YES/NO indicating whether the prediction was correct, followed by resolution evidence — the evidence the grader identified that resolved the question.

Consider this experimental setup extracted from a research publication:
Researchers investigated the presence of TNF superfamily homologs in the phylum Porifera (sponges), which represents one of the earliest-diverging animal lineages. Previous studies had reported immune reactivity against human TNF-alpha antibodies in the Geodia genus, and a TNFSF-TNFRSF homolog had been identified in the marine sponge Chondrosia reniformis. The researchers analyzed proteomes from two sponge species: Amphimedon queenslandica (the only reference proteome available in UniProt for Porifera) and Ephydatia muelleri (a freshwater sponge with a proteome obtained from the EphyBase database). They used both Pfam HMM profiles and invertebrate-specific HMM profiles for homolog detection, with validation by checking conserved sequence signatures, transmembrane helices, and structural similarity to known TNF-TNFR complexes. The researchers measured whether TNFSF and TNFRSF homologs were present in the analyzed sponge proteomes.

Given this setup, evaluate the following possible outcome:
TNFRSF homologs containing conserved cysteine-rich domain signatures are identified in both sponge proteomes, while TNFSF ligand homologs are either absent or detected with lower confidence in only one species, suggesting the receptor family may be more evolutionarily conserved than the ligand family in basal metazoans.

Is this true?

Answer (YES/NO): NO